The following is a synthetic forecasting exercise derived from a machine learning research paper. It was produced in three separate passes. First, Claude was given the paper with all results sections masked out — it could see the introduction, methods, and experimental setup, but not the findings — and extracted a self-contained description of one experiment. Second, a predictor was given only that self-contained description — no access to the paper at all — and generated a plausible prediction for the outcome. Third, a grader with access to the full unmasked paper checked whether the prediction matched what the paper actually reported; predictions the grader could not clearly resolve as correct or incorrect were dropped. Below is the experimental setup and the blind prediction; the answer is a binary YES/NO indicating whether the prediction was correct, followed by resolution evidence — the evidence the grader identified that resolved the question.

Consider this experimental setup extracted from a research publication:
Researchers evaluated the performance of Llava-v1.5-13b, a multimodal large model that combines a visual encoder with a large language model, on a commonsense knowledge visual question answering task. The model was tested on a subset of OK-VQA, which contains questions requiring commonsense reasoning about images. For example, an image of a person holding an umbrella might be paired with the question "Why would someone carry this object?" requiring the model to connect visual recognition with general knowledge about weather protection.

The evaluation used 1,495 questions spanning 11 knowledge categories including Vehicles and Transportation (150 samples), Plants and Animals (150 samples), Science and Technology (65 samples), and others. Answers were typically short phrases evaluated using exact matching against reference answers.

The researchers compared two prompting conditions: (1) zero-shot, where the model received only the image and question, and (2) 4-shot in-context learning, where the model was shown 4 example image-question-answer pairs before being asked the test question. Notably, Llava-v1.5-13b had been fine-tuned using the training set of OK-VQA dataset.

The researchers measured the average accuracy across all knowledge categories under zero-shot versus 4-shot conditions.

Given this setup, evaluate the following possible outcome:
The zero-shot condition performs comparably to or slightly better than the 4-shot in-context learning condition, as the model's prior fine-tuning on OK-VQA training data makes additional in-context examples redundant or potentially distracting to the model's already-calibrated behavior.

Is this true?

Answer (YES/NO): YES